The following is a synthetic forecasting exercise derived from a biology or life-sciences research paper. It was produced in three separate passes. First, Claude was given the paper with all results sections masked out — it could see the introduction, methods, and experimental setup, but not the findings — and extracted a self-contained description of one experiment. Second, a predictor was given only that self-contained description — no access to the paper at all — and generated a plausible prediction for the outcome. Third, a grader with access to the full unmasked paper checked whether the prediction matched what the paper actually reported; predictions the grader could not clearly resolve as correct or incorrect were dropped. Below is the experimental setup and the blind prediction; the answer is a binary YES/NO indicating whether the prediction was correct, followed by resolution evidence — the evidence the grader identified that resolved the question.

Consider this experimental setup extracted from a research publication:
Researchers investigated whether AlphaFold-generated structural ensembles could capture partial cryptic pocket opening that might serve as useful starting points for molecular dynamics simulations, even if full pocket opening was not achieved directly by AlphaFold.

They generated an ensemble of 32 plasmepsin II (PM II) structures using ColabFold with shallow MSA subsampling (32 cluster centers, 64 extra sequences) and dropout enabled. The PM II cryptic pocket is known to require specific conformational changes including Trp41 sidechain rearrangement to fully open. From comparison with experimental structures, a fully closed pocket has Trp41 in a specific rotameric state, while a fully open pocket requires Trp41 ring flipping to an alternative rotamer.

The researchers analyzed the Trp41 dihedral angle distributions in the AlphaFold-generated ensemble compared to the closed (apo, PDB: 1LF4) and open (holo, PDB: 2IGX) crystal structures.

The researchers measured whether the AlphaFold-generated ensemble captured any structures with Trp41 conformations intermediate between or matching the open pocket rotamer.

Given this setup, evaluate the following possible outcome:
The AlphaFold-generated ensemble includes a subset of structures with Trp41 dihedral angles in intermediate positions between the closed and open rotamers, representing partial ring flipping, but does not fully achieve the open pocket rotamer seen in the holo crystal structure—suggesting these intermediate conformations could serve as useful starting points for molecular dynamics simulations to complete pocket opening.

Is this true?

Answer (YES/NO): NO